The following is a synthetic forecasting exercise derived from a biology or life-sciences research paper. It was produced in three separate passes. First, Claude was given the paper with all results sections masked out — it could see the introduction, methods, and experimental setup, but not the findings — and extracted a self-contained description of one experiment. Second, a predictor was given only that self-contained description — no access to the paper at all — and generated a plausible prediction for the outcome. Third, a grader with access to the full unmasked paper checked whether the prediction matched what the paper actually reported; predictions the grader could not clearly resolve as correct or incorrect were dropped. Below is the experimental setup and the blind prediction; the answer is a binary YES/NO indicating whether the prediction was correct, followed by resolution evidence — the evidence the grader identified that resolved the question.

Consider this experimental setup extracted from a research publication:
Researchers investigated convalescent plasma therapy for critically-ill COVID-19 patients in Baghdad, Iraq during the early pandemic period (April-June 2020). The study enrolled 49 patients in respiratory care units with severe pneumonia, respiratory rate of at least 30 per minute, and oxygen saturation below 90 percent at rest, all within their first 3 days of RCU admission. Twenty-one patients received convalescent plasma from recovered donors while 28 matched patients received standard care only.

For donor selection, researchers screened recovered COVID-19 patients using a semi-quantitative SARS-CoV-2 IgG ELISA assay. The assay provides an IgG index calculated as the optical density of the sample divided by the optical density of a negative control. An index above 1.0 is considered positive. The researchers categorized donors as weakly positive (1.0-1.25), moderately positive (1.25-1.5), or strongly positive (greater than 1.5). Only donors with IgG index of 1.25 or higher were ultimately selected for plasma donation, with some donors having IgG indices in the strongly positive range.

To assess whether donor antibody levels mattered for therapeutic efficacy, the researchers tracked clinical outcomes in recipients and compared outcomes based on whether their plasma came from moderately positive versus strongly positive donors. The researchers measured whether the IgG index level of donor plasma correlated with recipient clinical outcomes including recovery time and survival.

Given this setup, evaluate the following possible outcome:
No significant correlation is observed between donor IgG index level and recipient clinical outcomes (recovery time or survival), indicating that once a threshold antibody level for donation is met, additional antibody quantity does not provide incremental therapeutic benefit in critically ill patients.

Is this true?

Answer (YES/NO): NO